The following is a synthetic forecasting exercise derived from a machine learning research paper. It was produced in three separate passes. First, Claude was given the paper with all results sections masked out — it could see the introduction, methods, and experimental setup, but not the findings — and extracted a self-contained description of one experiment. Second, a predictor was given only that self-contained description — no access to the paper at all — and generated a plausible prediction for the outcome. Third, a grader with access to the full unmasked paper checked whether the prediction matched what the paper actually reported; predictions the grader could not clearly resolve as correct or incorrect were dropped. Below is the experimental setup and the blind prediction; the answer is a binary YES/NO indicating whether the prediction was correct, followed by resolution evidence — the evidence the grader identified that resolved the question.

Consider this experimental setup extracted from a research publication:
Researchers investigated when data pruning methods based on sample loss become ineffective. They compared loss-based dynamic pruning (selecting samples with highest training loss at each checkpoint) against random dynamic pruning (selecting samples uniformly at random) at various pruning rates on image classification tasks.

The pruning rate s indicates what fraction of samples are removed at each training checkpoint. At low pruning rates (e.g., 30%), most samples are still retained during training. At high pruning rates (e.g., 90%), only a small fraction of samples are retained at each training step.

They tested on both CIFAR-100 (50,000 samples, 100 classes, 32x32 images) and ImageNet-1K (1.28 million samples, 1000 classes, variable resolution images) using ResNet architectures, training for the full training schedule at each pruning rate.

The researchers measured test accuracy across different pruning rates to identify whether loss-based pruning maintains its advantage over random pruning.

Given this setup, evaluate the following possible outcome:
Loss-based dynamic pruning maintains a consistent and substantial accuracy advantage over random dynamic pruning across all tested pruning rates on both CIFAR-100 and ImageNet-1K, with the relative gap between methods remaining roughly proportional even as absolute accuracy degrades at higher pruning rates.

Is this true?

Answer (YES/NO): NO